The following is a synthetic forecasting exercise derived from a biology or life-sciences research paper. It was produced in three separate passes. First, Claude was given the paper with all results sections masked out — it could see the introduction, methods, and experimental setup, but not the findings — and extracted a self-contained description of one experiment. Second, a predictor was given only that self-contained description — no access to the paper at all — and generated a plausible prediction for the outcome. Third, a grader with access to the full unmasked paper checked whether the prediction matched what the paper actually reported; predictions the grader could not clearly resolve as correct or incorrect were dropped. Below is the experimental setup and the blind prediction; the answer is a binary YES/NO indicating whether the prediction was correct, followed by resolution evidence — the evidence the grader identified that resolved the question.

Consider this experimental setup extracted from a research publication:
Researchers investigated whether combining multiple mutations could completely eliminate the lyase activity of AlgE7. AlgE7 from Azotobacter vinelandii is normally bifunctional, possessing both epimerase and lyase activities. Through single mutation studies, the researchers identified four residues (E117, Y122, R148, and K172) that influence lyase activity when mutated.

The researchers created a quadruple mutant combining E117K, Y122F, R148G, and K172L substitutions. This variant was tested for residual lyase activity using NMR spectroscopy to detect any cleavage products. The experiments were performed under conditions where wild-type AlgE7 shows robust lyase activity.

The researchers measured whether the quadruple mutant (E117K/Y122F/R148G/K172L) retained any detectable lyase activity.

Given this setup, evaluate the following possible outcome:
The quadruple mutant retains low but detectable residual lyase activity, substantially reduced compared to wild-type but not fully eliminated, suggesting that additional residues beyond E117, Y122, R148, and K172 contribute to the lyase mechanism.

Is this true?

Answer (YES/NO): YES